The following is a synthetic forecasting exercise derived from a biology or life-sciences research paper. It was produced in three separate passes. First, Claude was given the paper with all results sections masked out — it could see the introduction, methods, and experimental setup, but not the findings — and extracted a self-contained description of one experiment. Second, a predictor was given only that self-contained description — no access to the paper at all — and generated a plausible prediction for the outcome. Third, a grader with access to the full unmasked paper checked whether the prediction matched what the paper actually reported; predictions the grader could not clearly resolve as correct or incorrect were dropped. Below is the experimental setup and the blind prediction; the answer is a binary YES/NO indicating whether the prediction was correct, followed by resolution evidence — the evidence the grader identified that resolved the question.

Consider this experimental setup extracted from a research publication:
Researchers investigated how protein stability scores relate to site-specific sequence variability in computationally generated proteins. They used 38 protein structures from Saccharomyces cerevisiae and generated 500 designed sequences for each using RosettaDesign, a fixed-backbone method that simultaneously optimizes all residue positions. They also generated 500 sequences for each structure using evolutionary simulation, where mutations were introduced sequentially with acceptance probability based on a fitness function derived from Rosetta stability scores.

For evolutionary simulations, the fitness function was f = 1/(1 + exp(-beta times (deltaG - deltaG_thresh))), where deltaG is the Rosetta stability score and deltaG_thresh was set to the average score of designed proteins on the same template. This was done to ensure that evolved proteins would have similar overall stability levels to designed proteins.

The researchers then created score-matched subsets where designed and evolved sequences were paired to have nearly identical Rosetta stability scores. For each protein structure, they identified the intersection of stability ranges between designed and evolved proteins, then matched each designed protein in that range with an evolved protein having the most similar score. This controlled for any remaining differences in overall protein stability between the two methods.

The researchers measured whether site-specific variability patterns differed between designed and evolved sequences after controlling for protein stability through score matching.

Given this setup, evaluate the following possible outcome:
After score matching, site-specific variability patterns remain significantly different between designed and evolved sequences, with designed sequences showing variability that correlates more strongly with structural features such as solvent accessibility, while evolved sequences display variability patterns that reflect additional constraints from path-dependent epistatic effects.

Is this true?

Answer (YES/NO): NO